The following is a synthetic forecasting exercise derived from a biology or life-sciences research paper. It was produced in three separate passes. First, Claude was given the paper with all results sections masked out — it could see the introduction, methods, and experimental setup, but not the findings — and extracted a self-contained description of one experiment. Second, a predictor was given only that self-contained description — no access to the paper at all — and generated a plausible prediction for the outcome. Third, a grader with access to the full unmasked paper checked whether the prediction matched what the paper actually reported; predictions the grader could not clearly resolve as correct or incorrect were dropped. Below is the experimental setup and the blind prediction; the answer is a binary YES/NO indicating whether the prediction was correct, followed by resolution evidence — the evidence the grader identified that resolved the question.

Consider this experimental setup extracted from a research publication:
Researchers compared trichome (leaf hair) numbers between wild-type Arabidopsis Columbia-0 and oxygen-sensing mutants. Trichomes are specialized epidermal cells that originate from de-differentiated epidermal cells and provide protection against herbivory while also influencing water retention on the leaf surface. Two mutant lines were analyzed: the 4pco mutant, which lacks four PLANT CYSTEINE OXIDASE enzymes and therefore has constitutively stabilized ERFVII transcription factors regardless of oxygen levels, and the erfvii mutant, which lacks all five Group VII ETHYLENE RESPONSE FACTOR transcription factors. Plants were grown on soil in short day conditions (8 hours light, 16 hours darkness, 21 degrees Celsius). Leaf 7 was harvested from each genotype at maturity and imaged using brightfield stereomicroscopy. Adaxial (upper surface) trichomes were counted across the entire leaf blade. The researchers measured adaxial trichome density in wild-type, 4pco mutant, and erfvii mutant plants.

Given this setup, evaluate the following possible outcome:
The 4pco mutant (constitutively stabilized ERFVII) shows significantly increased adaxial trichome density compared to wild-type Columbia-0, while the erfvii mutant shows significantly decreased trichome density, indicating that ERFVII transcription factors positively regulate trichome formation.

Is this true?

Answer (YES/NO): NO